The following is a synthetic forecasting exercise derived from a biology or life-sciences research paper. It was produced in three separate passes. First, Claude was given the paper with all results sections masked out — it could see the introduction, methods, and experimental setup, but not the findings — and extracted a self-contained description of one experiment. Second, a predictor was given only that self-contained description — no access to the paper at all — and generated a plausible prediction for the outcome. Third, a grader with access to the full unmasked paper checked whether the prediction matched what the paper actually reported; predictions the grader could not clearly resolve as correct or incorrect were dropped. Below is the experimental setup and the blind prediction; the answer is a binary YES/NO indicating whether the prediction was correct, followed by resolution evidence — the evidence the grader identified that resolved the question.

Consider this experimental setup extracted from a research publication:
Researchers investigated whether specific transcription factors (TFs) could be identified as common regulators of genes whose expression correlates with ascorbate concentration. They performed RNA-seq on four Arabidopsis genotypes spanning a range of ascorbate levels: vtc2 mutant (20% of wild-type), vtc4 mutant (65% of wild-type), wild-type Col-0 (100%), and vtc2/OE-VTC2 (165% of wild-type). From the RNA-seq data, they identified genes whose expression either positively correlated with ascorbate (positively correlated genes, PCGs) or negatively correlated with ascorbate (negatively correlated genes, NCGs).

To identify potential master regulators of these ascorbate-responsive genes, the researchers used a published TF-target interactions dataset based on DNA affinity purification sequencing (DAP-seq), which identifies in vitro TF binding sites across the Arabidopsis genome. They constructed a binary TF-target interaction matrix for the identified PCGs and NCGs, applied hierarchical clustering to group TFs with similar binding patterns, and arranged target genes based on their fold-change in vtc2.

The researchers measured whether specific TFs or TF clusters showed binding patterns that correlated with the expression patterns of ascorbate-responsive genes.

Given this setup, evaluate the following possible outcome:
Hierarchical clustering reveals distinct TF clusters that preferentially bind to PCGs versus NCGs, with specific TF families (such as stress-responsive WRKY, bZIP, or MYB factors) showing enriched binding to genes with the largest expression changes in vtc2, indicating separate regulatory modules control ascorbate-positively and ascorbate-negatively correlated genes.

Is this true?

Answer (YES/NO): NO